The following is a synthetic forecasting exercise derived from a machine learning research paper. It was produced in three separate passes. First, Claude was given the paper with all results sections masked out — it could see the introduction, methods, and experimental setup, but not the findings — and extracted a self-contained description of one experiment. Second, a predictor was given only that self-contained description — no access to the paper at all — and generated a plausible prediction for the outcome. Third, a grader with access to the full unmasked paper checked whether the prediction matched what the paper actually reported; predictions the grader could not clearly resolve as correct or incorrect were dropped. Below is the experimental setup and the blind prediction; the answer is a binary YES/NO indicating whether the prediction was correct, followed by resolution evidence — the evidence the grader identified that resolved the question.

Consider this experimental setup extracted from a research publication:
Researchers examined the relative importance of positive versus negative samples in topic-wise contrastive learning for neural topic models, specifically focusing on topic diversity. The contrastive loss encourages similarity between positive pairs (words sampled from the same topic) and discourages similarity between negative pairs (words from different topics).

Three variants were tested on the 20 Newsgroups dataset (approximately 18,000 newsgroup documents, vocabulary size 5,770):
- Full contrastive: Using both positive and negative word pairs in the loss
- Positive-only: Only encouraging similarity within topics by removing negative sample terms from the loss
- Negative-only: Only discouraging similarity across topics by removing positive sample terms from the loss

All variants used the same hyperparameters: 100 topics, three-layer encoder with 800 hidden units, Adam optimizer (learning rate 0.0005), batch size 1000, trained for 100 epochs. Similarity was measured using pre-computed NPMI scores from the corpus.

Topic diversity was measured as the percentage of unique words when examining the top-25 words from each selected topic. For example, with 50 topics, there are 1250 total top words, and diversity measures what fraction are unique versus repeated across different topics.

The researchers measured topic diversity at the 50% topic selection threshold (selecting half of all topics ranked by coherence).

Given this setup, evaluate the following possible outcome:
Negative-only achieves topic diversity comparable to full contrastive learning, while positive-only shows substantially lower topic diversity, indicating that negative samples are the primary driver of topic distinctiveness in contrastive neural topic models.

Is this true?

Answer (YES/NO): NO